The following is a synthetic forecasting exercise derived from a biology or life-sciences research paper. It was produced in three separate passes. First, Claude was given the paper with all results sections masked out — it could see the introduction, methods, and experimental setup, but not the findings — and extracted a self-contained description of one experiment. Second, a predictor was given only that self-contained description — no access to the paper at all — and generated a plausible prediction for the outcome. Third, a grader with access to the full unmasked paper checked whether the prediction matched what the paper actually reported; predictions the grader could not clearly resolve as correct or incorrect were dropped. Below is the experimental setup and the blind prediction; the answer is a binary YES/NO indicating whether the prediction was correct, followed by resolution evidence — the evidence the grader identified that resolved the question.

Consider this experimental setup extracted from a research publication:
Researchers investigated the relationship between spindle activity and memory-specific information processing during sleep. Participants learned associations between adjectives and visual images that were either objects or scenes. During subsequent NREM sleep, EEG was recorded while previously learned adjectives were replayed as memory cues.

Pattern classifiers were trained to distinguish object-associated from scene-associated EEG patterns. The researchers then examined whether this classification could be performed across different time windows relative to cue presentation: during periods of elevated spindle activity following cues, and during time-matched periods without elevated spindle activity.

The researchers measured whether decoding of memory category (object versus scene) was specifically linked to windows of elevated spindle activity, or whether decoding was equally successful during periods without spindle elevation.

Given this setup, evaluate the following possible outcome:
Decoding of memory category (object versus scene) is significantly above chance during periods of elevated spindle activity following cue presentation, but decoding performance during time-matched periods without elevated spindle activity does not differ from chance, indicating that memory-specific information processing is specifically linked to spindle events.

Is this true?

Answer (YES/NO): YES